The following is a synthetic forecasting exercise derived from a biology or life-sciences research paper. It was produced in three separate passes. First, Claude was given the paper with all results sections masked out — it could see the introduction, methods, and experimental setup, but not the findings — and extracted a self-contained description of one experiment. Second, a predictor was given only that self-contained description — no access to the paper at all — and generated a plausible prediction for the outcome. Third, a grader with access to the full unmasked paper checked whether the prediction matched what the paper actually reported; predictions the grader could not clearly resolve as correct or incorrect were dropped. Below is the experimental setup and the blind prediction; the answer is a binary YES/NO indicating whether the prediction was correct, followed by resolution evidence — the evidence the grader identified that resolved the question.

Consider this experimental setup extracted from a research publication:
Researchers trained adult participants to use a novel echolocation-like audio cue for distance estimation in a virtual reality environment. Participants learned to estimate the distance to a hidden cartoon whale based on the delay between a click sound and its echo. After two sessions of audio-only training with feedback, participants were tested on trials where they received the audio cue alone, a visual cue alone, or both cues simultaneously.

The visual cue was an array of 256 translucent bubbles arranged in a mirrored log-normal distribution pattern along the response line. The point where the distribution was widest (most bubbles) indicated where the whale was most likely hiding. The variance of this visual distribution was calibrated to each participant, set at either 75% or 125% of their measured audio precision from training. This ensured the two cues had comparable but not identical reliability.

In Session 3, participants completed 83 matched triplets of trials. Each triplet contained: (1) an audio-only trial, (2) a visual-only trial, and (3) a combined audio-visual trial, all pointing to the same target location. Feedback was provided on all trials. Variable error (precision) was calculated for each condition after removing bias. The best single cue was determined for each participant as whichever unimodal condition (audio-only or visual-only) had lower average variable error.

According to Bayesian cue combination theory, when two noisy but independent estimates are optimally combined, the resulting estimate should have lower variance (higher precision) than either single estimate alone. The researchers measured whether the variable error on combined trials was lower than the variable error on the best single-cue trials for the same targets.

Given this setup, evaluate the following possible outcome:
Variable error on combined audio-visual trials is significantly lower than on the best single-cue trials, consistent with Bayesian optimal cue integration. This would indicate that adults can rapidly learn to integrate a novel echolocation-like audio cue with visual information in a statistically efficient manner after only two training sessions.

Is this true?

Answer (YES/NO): YES